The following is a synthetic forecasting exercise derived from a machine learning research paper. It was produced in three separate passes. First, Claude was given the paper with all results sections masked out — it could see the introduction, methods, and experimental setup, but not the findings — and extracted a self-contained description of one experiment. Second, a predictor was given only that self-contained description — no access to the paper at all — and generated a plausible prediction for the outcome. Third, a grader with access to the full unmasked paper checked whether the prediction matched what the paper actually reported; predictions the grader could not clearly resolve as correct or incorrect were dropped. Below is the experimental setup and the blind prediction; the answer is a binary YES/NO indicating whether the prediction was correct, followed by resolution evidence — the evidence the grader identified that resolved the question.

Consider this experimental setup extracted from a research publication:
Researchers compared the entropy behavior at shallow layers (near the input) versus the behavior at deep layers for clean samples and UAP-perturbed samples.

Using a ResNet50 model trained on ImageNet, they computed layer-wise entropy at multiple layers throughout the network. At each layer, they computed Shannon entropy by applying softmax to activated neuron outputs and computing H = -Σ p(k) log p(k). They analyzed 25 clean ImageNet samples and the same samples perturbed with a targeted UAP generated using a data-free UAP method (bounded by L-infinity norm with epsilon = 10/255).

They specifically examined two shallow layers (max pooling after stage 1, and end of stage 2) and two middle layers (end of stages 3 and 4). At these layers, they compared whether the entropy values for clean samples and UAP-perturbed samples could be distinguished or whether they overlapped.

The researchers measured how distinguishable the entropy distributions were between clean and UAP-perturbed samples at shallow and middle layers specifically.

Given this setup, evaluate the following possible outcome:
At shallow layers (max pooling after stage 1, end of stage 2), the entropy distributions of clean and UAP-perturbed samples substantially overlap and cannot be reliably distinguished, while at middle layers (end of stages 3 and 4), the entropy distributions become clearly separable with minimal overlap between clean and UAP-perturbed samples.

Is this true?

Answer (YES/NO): NO